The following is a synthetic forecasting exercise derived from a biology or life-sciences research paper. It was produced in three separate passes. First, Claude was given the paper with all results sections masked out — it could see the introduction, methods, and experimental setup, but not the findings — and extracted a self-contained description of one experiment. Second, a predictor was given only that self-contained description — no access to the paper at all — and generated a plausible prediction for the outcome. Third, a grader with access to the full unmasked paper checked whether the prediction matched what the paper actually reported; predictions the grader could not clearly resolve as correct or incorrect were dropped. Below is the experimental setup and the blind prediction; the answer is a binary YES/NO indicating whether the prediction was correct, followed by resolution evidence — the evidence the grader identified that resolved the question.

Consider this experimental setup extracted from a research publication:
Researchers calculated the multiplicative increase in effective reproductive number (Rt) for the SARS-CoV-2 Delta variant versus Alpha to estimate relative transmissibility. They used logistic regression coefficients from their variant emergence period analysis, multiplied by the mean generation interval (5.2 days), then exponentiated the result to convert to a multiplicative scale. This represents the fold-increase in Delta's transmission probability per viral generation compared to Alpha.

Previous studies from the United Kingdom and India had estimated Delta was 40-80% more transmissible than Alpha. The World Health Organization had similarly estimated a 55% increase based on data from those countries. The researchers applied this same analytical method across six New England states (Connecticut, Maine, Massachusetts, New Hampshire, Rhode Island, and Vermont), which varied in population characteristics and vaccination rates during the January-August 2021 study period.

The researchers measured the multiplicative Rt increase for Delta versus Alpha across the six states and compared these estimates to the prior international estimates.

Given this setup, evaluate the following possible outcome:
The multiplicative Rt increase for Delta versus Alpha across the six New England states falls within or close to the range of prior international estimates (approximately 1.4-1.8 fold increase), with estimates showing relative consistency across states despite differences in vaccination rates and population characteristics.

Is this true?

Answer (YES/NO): NO